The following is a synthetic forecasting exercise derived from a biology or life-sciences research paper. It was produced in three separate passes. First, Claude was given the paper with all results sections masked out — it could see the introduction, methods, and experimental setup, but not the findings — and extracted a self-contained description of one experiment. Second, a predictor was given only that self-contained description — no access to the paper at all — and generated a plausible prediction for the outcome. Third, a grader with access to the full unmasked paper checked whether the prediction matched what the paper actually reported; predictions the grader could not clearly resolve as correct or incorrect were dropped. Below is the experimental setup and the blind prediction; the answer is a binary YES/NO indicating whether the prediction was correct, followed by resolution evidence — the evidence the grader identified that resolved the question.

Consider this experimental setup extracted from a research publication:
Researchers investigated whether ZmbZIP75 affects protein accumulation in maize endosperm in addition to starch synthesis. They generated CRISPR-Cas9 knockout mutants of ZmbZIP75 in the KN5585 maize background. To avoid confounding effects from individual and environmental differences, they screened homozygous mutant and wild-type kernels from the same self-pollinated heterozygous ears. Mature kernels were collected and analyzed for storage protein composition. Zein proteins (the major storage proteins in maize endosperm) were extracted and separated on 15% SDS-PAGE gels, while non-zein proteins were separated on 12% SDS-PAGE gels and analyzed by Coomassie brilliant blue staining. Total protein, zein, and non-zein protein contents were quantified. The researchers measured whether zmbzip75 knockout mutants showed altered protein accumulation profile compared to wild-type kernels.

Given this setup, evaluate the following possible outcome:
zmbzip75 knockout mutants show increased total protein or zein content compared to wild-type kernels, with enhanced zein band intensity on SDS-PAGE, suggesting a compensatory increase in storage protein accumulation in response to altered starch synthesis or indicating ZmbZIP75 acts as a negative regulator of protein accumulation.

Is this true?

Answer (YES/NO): NO